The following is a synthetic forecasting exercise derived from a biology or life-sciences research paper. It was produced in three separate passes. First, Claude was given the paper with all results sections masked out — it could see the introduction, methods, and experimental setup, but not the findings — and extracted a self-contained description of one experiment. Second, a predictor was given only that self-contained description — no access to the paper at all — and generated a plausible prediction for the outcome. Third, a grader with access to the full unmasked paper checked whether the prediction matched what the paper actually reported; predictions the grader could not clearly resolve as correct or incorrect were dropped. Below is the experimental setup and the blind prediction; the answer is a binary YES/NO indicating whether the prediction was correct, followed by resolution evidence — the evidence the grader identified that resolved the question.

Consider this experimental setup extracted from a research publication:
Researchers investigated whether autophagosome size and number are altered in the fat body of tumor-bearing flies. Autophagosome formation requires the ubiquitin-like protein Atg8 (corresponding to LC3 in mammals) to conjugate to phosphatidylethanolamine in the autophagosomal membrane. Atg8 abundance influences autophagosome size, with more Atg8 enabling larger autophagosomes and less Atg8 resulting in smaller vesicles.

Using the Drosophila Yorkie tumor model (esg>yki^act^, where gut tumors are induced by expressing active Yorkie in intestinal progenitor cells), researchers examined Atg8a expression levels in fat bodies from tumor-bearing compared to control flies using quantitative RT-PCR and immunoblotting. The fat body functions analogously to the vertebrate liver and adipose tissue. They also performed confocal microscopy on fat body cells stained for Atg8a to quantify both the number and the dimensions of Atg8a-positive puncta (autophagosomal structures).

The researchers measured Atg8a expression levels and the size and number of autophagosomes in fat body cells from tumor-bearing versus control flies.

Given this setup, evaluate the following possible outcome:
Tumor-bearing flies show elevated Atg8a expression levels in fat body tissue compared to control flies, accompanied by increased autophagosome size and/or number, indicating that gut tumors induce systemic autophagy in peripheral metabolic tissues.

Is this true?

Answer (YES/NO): YES